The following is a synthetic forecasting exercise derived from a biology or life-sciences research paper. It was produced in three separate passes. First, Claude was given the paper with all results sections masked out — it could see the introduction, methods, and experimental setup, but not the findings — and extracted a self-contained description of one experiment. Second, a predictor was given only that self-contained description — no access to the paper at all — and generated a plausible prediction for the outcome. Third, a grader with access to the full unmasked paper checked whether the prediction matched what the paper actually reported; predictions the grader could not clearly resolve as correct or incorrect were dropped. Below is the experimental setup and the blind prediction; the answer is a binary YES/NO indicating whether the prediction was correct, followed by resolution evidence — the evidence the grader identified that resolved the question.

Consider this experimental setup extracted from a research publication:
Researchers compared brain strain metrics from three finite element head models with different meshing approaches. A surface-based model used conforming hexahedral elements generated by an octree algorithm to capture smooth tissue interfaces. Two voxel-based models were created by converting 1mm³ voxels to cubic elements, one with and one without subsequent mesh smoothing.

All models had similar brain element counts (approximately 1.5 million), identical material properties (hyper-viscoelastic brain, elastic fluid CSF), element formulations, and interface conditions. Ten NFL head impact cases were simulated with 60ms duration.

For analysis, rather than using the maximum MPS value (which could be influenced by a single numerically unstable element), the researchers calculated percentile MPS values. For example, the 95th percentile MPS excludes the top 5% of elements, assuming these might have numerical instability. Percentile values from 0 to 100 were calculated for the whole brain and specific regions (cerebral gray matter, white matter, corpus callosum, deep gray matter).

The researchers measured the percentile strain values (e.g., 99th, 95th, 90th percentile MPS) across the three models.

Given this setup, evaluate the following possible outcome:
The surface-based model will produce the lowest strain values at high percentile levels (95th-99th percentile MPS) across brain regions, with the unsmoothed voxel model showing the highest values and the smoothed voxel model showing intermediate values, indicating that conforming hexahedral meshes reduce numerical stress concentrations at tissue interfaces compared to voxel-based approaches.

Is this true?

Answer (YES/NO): NO